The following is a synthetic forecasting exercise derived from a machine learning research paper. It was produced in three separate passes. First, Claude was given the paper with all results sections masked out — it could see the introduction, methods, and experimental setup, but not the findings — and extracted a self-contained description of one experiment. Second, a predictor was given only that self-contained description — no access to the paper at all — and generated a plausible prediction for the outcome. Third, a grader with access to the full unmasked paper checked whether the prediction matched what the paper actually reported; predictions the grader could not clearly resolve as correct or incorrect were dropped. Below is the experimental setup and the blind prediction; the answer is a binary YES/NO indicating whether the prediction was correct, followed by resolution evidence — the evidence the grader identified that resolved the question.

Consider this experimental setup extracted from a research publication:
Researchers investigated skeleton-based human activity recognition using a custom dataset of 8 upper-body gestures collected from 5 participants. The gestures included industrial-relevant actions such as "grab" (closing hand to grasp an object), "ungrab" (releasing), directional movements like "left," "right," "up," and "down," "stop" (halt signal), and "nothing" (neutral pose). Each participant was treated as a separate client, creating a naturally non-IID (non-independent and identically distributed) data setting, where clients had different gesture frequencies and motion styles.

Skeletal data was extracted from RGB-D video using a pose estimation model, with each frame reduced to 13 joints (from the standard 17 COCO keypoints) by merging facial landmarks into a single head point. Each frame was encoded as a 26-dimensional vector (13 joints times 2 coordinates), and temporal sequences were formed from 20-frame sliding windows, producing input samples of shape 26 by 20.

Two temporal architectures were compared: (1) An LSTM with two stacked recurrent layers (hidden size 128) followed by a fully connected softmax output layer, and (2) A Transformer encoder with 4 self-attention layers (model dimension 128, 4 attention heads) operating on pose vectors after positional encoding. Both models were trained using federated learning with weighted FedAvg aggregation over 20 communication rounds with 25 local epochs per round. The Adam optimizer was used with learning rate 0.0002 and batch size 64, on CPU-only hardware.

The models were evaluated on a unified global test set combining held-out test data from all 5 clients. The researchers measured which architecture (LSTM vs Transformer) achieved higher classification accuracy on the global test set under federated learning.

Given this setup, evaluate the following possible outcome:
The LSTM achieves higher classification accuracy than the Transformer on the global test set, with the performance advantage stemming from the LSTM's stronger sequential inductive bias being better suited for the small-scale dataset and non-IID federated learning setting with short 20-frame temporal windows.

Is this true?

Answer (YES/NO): NO